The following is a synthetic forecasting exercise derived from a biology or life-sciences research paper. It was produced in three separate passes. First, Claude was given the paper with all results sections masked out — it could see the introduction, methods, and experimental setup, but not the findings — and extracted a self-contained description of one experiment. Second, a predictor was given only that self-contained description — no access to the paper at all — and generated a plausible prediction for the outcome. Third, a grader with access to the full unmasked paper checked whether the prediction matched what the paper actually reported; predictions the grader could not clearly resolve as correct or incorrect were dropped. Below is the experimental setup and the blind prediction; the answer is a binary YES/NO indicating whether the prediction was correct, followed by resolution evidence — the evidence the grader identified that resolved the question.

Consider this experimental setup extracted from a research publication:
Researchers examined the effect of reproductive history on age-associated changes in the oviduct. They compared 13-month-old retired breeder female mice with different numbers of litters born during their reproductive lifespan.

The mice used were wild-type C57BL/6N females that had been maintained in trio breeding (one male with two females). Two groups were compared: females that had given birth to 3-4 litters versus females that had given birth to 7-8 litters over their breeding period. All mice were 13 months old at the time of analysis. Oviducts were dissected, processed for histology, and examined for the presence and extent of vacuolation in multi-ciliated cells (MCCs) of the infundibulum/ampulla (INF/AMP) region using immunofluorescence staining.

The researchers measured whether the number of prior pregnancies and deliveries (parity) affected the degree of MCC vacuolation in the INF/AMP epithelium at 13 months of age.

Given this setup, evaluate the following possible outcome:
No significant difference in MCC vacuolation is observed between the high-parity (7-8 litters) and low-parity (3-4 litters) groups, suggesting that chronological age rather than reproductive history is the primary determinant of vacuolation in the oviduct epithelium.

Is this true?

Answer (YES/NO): NO